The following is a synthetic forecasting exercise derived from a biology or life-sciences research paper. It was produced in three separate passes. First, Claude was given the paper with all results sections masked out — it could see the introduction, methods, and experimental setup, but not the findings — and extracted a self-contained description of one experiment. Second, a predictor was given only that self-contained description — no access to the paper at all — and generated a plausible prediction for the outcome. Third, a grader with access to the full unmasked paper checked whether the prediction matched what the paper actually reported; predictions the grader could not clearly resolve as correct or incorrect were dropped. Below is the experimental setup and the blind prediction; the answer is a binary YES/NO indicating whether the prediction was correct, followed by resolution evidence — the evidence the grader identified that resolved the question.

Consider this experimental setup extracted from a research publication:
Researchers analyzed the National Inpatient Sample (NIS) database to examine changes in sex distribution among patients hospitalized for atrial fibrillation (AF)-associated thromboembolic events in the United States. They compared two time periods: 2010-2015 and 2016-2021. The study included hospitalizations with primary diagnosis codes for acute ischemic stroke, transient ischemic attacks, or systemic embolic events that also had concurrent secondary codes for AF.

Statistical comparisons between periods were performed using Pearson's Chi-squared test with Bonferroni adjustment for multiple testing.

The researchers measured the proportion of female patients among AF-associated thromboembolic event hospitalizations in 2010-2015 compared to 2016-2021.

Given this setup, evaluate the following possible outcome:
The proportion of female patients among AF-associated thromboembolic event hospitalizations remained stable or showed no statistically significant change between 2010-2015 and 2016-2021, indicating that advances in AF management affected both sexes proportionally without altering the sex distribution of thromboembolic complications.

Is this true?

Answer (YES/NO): NO